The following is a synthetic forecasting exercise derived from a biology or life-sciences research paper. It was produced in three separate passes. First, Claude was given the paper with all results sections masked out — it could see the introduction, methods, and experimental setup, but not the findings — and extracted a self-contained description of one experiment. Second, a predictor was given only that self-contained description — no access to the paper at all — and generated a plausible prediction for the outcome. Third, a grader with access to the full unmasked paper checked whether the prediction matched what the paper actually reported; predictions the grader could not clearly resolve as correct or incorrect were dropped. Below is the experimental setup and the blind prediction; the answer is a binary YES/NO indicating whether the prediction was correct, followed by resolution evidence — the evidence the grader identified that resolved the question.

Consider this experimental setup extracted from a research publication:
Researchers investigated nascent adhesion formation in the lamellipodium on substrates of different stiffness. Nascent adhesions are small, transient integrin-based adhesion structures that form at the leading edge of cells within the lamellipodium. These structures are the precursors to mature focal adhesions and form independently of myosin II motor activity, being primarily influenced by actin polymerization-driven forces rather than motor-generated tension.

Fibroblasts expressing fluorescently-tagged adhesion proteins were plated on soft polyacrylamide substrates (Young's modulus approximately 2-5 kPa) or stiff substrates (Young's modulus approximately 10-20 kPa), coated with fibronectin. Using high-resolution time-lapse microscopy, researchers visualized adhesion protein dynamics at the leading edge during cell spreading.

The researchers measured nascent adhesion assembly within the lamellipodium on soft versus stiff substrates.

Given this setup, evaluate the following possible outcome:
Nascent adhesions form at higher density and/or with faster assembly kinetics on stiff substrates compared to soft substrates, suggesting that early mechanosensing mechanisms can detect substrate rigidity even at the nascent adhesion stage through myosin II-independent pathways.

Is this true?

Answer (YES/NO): YES